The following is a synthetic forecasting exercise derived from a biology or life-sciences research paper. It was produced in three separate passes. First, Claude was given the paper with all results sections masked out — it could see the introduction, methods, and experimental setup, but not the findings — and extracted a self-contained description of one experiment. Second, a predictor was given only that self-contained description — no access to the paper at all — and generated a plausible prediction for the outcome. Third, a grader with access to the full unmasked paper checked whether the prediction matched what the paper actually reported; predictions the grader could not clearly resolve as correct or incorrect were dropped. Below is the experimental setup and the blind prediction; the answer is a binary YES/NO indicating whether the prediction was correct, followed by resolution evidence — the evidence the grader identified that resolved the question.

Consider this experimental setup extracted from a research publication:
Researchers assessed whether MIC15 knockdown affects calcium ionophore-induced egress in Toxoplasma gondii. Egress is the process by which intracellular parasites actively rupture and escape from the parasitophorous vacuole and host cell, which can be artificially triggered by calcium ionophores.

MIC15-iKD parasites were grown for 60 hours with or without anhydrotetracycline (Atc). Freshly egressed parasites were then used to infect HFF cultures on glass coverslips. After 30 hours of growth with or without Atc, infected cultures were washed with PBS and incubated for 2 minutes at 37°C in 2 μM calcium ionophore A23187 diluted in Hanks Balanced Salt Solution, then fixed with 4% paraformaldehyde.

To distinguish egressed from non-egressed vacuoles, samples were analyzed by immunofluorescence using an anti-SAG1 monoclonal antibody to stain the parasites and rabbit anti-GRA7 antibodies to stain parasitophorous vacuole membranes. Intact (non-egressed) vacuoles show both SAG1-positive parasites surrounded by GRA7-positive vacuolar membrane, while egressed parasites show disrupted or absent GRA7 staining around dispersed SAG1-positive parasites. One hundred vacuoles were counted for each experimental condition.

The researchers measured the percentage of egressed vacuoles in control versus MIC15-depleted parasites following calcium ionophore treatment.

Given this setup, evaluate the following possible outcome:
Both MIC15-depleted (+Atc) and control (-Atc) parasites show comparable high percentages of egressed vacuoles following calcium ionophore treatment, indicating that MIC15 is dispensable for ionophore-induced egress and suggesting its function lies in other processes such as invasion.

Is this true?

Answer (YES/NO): YES